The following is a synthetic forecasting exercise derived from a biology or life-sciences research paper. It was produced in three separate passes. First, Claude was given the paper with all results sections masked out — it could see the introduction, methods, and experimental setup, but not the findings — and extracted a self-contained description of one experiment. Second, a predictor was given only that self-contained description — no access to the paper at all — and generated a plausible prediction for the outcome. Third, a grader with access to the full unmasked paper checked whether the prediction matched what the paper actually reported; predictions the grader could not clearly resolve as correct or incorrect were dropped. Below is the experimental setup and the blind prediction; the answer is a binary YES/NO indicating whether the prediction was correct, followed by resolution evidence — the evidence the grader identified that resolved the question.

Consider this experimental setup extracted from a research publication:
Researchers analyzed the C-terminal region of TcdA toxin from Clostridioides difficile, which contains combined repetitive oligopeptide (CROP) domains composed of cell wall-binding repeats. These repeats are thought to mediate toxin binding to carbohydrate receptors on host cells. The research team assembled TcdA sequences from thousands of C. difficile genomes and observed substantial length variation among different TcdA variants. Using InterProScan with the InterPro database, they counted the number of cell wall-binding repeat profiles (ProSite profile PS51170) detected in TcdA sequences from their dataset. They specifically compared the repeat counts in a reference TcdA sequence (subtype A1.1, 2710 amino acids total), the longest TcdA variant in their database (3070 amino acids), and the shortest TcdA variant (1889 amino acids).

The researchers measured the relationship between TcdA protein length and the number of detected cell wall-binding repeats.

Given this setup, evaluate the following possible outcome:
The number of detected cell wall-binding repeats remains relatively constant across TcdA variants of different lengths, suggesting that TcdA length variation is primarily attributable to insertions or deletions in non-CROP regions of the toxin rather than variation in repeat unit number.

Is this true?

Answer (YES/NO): NO